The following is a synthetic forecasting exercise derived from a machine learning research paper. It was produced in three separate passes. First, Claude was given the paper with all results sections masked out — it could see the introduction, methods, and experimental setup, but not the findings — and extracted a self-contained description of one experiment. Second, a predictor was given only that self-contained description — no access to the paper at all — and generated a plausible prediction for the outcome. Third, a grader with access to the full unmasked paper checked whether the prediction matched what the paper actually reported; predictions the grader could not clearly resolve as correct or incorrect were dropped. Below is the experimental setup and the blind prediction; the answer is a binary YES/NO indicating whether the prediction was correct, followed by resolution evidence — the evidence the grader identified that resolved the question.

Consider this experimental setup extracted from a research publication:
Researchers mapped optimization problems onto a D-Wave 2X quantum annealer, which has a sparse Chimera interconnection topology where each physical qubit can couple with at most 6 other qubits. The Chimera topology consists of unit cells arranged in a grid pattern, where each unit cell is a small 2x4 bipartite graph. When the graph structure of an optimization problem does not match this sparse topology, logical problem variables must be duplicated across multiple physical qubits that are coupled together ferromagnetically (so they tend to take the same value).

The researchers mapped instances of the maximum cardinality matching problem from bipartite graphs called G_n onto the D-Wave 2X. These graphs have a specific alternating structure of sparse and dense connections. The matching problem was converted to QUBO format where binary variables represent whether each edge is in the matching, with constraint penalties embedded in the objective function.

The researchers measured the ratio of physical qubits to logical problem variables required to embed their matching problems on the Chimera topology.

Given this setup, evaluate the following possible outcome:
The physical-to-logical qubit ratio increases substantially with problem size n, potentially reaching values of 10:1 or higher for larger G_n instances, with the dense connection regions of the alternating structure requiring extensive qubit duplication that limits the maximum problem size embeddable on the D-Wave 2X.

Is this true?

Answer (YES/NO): NO